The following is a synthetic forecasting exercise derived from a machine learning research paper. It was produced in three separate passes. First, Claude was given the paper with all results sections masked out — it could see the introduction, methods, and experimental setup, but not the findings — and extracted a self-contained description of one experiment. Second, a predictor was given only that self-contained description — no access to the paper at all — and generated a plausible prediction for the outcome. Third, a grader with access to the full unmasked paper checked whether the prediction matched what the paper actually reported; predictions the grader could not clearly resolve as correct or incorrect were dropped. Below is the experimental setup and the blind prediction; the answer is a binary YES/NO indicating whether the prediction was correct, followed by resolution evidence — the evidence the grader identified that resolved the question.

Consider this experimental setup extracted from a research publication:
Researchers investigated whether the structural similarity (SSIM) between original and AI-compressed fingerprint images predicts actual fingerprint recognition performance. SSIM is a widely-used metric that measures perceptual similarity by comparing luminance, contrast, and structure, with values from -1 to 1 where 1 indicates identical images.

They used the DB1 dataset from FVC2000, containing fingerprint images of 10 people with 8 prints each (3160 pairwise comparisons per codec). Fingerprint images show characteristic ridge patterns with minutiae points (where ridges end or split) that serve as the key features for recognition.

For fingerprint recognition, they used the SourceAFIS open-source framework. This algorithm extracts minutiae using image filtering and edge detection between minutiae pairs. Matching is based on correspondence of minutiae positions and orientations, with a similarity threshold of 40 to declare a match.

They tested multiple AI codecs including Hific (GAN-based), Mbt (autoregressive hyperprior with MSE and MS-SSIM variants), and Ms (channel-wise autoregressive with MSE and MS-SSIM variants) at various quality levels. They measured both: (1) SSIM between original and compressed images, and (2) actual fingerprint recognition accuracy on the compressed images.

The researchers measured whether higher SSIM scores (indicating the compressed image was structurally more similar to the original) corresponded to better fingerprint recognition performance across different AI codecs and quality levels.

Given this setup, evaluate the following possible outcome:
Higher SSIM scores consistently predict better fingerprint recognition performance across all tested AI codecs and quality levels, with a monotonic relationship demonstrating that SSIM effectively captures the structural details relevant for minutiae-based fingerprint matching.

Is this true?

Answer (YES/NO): NO